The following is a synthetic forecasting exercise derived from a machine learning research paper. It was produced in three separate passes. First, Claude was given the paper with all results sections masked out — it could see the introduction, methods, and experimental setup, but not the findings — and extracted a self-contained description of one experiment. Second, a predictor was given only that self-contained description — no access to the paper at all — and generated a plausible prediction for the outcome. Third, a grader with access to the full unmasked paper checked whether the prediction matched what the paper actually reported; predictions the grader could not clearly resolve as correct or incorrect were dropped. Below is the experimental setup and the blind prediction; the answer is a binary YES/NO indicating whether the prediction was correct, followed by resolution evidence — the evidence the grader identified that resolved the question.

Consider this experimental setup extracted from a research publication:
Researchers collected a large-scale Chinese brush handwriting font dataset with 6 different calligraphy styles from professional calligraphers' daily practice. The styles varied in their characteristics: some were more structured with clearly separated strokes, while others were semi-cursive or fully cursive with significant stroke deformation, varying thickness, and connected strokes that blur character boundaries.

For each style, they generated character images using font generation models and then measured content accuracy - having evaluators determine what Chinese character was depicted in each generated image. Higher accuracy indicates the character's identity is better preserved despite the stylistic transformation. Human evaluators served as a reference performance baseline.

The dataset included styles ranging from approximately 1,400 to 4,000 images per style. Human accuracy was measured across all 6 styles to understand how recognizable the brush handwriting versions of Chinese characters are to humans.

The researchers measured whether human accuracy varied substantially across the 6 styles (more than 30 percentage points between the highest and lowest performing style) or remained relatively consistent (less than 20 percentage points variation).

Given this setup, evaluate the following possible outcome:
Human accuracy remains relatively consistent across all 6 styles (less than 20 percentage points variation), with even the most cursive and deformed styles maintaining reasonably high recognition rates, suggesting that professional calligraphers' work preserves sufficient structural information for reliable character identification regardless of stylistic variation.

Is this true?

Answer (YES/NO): NO